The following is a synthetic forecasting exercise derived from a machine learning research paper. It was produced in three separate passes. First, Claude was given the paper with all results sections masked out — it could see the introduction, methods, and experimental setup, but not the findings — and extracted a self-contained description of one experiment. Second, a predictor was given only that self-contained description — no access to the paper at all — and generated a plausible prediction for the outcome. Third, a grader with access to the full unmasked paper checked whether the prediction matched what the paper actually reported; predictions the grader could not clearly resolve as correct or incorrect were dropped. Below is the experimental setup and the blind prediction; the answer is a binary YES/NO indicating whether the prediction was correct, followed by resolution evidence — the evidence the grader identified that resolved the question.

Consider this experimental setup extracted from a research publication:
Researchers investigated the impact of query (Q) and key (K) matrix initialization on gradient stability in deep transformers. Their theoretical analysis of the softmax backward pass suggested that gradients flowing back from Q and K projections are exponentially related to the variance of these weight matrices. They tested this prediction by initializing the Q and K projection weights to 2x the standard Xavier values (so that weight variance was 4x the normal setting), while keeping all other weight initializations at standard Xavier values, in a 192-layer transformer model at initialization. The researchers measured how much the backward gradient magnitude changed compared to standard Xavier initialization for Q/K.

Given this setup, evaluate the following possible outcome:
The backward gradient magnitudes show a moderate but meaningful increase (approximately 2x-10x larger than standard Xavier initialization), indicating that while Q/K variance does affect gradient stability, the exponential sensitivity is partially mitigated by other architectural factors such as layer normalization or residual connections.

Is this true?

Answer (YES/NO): NO